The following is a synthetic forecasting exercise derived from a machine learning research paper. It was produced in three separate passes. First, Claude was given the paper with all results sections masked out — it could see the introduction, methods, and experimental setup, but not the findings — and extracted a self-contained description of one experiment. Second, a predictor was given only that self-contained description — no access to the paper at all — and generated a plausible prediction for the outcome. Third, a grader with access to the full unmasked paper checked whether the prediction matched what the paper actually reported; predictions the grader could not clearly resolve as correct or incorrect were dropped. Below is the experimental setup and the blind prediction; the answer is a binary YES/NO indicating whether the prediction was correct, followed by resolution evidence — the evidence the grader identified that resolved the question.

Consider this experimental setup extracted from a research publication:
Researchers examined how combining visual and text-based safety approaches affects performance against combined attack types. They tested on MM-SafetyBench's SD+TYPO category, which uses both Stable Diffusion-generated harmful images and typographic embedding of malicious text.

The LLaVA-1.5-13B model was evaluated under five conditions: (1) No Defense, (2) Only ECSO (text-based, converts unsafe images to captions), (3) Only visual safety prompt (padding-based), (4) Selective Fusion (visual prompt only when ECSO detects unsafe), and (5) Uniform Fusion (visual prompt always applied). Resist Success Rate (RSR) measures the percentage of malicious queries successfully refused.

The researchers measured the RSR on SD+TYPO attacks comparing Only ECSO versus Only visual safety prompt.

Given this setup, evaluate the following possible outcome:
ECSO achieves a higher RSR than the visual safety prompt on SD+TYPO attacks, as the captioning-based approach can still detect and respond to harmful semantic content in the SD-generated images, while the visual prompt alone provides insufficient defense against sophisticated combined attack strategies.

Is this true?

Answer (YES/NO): NO